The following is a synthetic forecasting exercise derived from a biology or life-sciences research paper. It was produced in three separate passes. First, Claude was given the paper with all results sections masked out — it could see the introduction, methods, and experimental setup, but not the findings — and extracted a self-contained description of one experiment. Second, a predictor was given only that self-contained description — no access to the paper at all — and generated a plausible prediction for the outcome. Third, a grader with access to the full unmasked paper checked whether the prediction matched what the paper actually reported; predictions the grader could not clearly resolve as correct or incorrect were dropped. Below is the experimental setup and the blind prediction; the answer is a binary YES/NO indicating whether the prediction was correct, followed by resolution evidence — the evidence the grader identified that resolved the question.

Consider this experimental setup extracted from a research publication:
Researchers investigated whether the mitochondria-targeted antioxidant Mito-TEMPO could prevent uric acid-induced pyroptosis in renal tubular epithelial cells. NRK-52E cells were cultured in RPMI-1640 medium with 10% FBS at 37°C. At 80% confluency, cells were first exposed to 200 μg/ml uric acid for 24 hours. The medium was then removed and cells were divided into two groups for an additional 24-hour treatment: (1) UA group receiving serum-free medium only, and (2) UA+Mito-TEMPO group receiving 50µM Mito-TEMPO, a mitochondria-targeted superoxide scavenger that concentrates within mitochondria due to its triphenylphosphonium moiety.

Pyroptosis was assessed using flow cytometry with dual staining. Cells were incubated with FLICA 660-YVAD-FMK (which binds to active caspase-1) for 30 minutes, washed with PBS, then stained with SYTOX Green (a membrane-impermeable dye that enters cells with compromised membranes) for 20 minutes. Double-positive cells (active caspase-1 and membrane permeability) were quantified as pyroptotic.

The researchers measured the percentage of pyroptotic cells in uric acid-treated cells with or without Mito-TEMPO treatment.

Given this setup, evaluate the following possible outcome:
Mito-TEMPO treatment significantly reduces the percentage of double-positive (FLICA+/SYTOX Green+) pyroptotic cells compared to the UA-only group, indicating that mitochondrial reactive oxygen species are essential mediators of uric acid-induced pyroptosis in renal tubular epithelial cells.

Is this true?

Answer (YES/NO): YES